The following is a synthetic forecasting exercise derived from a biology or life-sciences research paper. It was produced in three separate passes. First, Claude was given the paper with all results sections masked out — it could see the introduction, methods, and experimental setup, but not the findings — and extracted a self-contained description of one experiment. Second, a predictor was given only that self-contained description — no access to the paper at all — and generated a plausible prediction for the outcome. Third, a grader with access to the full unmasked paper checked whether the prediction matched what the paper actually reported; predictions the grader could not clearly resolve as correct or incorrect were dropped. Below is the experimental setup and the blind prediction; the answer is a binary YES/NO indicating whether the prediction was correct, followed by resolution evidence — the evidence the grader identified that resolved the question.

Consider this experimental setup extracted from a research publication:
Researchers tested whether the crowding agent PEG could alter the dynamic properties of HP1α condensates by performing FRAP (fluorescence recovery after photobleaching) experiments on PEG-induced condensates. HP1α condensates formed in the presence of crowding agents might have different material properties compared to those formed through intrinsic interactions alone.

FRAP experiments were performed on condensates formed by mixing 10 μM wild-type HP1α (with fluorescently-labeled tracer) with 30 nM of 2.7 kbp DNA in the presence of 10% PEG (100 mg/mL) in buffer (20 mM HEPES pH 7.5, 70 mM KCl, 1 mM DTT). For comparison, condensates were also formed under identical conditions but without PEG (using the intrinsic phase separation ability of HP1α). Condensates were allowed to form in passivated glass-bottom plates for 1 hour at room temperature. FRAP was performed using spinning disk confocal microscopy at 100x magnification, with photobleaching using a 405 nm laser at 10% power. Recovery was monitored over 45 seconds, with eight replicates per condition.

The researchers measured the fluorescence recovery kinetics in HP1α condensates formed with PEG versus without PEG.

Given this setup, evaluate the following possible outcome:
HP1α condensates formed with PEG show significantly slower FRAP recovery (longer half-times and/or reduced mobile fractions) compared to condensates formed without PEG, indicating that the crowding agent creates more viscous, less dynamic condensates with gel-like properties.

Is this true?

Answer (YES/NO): YES